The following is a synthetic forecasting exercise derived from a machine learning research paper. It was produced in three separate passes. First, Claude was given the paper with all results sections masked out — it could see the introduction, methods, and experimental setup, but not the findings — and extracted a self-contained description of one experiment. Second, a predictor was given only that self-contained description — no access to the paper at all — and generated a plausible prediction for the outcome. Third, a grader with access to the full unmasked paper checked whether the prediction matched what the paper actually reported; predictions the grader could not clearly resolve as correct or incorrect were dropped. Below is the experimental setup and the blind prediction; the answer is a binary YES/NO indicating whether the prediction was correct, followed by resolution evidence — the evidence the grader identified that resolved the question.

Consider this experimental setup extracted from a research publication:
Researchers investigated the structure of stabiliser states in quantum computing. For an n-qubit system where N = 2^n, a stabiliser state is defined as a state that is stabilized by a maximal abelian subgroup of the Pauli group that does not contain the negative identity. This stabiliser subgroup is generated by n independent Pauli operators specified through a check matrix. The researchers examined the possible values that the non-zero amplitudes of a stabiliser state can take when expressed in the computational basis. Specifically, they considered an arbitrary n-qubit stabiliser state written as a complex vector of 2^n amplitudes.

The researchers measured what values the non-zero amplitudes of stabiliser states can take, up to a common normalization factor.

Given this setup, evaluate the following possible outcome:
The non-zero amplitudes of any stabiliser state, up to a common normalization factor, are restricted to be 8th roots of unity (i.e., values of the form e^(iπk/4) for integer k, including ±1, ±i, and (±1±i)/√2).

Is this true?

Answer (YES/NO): NO